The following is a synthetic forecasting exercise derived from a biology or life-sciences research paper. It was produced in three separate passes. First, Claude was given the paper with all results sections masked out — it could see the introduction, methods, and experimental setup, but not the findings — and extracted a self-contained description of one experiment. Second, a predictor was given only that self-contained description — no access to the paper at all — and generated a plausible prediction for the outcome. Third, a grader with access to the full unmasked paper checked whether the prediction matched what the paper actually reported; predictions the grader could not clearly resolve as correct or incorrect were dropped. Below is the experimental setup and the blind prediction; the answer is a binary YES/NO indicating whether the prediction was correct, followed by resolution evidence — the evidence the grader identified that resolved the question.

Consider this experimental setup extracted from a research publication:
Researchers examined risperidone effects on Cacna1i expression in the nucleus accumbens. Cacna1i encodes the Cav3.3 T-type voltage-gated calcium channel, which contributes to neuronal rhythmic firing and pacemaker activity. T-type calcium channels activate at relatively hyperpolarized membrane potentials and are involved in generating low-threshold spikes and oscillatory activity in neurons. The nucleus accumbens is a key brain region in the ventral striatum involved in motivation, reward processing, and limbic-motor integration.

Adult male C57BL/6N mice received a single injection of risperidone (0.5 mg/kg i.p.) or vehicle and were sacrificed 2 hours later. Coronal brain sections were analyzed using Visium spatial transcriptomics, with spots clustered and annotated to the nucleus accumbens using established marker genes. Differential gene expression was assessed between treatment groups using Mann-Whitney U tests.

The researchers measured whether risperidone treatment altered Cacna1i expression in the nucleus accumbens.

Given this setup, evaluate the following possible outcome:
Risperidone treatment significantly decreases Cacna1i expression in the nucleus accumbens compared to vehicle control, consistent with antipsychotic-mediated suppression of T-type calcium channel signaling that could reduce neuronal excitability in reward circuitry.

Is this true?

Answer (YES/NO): YES